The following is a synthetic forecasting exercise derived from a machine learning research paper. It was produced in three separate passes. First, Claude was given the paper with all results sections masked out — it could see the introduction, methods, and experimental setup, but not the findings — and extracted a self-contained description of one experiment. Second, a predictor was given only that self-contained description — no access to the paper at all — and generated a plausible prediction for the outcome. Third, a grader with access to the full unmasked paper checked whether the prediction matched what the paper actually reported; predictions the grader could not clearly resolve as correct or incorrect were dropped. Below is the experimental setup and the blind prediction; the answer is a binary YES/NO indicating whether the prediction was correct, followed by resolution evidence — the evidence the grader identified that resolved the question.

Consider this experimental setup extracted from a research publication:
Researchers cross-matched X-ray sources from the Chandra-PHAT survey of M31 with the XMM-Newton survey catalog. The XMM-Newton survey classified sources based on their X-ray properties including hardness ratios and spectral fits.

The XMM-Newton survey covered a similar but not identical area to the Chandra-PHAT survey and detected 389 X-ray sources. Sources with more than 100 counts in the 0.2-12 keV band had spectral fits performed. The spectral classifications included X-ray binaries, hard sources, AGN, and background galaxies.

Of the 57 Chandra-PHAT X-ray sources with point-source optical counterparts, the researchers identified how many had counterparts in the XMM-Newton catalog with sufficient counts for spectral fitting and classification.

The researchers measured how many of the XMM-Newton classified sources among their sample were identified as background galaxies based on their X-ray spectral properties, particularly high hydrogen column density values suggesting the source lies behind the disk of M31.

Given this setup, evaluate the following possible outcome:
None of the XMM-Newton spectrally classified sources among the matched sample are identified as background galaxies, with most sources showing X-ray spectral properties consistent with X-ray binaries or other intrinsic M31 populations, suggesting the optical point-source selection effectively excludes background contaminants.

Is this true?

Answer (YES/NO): NO